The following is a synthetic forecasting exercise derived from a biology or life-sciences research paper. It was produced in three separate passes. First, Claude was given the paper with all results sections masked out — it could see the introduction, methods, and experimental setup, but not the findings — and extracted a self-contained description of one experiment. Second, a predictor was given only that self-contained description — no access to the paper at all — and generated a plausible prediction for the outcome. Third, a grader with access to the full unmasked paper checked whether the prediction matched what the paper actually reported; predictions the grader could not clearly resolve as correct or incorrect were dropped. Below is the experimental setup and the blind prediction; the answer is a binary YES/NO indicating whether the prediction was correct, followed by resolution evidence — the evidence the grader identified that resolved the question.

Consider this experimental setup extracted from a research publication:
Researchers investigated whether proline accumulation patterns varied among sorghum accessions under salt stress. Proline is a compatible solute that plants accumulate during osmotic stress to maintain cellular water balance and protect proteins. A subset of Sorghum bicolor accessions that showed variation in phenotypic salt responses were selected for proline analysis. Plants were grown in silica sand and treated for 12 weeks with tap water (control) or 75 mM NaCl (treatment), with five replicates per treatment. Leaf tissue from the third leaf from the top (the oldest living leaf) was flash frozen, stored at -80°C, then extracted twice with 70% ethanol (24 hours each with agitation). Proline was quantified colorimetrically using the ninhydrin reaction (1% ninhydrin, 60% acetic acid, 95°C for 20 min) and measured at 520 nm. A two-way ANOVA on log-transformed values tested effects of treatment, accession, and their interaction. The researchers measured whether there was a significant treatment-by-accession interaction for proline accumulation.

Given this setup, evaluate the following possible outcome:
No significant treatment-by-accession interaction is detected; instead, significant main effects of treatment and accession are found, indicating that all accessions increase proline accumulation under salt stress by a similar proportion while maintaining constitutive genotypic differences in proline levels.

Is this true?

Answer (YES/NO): NO